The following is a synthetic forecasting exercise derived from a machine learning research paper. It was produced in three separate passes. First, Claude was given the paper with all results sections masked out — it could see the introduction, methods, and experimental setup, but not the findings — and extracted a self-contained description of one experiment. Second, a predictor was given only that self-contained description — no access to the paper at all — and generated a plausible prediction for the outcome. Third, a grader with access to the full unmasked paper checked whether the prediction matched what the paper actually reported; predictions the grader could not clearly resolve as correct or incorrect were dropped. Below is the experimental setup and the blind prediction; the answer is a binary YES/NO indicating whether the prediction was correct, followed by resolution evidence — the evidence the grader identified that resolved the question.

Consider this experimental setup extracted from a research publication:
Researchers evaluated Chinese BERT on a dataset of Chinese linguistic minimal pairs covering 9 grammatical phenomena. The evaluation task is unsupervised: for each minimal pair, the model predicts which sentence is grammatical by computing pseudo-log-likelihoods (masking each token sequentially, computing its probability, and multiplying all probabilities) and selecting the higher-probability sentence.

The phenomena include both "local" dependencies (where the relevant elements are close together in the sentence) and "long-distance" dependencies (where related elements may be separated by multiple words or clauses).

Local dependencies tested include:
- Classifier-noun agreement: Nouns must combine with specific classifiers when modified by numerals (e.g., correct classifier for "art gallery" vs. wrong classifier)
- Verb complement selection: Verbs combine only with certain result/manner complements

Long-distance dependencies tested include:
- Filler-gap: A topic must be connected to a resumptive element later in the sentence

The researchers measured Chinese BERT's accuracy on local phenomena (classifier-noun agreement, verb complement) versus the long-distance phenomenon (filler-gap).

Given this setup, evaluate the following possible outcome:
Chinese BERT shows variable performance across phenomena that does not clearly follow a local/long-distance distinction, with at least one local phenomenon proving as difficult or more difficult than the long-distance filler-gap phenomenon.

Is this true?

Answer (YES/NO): NO